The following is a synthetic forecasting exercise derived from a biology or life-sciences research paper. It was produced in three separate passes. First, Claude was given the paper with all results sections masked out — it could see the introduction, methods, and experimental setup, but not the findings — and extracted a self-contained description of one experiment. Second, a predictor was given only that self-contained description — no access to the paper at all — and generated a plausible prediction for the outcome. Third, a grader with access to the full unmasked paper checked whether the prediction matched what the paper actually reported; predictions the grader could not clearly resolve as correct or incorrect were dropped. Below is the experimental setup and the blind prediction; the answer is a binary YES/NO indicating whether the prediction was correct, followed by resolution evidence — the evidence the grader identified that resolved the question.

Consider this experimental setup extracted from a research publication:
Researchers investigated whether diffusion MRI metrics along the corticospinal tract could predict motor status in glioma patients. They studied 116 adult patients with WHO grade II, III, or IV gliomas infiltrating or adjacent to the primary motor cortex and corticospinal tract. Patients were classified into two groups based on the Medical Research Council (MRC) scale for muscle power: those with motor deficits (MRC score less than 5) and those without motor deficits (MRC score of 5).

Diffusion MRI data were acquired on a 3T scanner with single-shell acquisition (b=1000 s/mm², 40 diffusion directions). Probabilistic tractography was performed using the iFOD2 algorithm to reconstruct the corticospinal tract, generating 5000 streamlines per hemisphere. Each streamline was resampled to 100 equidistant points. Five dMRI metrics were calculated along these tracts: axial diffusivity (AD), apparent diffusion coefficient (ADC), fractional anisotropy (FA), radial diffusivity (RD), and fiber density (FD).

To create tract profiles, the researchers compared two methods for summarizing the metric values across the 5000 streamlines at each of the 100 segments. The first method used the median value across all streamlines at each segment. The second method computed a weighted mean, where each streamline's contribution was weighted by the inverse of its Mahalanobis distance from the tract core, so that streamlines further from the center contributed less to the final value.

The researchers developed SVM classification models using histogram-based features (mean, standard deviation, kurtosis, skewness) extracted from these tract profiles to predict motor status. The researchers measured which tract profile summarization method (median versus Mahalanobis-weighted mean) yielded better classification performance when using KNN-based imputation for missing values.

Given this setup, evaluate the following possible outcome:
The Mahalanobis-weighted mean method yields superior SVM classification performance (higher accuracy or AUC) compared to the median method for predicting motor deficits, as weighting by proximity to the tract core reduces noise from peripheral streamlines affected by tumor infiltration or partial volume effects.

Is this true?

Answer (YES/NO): NO